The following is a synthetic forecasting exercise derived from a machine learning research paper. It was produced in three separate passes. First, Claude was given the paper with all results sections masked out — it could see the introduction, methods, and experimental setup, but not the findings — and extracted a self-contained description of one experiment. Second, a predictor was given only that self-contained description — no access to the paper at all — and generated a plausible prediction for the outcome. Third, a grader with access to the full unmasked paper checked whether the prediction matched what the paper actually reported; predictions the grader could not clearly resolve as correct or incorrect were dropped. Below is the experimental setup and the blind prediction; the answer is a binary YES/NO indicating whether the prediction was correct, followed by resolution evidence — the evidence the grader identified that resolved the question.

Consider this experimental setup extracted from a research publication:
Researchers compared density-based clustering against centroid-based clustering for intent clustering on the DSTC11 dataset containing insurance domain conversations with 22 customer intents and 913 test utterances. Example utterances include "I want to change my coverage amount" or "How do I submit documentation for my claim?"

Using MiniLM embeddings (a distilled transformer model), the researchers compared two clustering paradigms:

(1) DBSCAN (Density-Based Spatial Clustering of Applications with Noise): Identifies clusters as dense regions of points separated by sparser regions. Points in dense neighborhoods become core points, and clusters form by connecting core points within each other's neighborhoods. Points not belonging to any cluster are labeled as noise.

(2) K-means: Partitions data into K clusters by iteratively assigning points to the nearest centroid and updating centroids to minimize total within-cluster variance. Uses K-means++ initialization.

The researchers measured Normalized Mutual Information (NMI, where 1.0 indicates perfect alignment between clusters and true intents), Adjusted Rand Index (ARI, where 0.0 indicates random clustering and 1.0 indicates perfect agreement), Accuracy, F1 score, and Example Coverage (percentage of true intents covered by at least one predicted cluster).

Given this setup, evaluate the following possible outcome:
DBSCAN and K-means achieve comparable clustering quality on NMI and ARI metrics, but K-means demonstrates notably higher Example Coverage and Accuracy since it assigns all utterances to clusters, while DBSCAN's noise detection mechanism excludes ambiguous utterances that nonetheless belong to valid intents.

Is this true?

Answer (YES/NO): NO